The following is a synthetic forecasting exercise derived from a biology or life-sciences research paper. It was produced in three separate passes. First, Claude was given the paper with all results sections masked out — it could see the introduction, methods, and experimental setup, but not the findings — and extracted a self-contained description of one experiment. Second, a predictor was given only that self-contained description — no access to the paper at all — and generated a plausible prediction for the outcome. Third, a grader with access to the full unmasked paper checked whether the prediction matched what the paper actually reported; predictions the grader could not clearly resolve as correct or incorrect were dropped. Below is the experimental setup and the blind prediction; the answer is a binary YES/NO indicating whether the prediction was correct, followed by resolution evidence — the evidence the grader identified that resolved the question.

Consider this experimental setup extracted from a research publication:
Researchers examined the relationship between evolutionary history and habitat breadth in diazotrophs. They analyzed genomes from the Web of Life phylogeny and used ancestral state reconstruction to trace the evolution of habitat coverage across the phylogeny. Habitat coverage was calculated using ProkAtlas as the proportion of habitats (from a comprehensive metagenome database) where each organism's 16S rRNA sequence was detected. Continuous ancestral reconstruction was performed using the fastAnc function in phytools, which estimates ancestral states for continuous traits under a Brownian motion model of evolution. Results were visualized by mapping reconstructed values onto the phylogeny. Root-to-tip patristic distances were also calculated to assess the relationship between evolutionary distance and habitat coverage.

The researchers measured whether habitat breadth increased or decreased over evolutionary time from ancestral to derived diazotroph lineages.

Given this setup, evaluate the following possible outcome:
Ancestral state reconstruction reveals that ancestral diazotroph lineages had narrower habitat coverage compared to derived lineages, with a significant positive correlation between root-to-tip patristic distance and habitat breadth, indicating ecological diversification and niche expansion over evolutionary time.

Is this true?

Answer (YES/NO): NO